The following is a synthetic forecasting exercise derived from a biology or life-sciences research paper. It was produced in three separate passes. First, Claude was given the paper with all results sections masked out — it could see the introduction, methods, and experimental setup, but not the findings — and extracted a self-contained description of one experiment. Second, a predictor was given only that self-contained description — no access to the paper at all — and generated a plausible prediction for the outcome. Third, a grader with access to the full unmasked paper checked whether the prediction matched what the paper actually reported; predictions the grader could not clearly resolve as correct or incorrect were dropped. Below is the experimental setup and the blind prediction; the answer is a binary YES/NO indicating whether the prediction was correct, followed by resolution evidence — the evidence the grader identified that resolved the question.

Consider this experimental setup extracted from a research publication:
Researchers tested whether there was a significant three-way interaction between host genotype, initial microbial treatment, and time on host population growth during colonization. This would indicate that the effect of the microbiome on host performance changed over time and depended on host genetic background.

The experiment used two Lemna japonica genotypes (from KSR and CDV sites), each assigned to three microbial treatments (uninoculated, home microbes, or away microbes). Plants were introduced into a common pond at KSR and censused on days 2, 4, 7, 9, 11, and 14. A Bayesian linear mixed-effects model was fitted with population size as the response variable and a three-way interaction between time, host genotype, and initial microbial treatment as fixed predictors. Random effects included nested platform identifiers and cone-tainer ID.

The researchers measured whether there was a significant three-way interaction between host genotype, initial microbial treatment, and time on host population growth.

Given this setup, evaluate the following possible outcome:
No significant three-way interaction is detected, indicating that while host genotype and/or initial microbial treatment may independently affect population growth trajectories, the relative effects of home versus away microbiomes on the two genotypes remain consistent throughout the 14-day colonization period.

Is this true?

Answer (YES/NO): YES